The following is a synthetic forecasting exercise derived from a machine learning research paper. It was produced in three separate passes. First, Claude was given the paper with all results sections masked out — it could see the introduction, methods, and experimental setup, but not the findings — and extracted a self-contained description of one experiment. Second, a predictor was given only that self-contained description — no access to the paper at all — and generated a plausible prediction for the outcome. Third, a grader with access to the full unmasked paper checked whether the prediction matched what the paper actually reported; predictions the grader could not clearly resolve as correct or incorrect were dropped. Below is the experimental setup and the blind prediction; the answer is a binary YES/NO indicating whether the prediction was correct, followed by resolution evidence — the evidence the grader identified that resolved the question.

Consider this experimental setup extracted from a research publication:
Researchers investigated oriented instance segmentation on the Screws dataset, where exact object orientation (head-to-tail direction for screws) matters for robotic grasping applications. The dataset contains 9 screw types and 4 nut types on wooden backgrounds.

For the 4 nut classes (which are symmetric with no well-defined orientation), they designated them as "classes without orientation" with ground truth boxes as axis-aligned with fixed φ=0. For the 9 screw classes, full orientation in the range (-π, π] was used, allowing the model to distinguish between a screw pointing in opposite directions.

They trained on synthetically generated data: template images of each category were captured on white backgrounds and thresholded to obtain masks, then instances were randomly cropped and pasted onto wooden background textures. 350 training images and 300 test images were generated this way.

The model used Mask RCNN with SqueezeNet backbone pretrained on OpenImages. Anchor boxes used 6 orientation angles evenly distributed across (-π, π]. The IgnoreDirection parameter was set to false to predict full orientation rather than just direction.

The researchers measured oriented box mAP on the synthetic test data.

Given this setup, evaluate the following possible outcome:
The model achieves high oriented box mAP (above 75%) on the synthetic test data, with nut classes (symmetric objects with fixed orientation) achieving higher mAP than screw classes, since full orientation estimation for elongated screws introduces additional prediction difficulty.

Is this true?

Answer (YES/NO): NO